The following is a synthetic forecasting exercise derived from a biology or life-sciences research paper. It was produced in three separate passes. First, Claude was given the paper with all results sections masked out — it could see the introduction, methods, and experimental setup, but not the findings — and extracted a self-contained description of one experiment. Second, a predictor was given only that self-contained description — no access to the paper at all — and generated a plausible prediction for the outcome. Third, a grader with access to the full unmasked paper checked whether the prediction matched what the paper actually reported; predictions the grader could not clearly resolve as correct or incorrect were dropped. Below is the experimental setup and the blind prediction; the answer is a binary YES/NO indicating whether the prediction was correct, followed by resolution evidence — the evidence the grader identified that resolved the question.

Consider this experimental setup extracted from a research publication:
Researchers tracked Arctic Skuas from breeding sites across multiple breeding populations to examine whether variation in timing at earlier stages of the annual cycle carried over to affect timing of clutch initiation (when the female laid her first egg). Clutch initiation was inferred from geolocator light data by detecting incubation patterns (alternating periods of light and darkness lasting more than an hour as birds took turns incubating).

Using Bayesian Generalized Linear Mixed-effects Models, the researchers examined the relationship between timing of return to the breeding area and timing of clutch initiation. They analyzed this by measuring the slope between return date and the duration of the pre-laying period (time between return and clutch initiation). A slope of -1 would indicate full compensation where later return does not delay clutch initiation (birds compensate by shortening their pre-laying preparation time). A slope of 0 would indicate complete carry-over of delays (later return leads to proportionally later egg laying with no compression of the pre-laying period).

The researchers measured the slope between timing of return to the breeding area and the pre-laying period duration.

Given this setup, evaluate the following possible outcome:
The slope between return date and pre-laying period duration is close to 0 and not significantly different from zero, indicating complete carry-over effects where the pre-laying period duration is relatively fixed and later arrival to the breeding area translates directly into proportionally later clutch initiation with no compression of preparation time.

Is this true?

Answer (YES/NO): NO